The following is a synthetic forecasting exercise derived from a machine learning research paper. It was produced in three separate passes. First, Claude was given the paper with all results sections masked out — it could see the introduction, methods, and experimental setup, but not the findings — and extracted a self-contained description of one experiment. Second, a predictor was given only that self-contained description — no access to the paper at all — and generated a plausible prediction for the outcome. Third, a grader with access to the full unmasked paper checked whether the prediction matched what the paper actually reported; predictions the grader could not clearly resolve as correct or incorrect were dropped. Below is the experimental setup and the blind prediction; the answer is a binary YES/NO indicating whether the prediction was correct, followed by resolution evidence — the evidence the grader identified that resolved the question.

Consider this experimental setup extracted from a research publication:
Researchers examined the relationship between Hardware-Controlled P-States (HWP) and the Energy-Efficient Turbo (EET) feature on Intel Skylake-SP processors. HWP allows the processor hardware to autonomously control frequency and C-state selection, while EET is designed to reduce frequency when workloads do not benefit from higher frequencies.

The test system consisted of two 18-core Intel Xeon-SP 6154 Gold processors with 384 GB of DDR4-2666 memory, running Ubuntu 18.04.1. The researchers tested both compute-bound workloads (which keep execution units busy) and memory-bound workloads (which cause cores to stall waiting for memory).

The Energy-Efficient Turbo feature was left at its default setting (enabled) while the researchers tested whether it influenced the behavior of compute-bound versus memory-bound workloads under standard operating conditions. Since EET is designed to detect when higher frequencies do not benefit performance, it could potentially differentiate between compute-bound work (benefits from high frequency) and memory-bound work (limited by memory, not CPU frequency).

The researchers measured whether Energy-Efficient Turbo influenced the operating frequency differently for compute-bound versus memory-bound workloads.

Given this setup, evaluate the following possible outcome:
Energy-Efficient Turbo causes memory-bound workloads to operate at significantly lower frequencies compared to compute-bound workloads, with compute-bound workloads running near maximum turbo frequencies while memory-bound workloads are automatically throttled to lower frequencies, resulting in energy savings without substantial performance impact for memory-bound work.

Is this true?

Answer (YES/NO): NO